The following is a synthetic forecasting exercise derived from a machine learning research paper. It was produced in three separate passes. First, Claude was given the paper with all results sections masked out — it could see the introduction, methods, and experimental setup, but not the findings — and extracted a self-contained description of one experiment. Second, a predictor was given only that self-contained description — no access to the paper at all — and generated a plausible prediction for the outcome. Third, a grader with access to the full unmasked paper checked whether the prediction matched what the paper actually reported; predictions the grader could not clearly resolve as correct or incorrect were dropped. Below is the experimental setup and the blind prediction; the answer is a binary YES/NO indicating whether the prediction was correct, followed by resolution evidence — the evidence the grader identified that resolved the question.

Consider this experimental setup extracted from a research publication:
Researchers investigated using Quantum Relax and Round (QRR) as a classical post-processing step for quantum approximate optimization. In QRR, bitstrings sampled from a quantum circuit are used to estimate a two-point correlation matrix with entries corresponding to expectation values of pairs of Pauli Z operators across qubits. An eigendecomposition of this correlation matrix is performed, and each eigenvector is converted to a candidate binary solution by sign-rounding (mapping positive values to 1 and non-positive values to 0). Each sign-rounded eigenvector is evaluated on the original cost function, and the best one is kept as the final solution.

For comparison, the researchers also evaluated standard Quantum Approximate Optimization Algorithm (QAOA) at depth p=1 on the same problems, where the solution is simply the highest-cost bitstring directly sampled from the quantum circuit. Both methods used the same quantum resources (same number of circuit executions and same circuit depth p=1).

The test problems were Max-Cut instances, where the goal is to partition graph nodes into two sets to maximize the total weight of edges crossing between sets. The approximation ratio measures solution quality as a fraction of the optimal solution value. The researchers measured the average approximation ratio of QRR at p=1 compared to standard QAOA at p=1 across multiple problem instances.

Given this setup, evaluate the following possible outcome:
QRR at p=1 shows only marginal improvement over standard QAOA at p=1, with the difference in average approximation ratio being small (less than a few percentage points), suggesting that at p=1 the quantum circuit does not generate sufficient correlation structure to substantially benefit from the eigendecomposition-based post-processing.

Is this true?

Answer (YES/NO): NO